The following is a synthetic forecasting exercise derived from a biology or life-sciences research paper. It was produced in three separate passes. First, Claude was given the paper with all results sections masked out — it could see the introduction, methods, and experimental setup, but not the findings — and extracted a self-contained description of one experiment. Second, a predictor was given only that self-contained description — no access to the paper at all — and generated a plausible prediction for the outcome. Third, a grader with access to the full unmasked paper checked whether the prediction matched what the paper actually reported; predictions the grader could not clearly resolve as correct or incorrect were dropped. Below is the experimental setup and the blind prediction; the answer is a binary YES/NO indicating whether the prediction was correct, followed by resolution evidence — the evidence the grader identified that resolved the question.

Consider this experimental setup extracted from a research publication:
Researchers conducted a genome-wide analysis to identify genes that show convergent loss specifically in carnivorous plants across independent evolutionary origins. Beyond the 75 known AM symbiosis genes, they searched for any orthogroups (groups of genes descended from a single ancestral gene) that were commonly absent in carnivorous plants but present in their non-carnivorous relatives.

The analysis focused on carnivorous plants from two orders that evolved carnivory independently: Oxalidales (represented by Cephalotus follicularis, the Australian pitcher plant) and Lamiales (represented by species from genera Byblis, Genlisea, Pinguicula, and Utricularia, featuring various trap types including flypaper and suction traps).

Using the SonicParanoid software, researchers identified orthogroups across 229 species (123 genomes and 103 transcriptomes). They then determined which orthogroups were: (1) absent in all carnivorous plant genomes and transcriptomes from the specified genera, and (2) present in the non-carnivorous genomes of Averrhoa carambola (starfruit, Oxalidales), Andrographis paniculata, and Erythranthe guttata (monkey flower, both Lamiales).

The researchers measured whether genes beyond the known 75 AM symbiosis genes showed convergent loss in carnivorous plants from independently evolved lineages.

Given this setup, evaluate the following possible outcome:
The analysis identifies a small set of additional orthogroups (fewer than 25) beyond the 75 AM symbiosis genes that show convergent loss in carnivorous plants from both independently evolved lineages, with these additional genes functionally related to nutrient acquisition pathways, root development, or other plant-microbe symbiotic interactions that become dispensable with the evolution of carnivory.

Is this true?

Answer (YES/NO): NO